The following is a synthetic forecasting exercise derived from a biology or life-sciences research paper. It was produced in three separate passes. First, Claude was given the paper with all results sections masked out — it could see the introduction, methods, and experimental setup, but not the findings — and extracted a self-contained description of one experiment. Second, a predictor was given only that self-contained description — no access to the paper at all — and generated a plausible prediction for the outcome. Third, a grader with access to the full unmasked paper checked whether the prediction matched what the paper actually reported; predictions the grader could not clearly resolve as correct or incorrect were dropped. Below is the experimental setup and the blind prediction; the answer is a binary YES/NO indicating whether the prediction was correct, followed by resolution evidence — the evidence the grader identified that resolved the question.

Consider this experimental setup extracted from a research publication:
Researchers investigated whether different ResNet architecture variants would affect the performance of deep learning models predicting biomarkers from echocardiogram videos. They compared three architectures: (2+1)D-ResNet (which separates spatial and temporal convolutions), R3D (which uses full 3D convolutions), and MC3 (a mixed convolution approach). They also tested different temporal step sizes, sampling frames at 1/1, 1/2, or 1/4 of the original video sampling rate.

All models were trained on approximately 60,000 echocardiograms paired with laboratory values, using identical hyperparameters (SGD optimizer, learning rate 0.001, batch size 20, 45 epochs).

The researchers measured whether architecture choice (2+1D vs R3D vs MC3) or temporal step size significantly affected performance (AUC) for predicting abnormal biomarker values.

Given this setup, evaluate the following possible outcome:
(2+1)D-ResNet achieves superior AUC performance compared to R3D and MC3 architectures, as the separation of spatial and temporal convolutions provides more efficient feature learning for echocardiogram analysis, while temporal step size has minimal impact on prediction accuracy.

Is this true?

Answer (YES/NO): NO